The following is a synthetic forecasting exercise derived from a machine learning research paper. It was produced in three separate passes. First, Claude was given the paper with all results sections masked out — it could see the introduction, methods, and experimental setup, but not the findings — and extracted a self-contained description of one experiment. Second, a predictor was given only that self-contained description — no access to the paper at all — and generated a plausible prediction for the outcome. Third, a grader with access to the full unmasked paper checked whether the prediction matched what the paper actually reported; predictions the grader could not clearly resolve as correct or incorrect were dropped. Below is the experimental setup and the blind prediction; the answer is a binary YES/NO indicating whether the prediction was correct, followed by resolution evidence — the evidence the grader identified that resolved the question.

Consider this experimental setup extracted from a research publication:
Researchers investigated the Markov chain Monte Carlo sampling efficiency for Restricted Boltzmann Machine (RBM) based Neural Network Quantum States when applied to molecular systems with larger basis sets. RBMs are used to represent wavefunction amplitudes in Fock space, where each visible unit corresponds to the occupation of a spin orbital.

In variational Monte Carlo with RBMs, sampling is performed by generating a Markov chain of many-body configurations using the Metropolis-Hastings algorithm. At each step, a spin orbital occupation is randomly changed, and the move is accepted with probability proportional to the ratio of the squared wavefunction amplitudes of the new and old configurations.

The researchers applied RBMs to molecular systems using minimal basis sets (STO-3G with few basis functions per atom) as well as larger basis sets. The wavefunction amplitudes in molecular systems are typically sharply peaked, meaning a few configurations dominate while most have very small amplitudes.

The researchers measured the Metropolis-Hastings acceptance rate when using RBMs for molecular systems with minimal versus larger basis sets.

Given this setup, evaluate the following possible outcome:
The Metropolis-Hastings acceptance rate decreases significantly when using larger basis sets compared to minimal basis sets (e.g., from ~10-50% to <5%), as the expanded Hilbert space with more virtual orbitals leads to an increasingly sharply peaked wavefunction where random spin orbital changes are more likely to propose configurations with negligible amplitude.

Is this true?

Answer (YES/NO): YES